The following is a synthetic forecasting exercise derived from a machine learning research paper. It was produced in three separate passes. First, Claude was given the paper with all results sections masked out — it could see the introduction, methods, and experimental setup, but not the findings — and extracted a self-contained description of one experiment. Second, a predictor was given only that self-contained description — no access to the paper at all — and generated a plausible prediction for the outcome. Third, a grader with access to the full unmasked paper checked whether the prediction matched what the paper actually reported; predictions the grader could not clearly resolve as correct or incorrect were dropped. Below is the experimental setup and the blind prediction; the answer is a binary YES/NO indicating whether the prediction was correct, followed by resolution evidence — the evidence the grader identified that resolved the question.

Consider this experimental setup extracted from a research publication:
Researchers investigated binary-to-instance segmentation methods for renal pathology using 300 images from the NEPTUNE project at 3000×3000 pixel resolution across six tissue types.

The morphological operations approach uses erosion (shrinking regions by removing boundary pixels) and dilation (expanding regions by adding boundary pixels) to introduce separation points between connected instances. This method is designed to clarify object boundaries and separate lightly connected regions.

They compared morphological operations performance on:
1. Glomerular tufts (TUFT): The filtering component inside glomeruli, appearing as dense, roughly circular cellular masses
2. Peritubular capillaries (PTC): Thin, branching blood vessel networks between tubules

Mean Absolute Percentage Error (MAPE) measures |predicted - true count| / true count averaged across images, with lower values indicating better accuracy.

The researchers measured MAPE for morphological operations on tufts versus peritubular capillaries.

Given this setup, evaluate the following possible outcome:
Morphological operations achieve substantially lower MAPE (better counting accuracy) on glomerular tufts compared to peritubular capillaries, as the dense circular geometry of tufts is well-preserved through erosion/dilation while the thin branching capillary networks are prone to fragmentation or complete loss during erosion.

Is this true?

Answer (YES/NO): YES